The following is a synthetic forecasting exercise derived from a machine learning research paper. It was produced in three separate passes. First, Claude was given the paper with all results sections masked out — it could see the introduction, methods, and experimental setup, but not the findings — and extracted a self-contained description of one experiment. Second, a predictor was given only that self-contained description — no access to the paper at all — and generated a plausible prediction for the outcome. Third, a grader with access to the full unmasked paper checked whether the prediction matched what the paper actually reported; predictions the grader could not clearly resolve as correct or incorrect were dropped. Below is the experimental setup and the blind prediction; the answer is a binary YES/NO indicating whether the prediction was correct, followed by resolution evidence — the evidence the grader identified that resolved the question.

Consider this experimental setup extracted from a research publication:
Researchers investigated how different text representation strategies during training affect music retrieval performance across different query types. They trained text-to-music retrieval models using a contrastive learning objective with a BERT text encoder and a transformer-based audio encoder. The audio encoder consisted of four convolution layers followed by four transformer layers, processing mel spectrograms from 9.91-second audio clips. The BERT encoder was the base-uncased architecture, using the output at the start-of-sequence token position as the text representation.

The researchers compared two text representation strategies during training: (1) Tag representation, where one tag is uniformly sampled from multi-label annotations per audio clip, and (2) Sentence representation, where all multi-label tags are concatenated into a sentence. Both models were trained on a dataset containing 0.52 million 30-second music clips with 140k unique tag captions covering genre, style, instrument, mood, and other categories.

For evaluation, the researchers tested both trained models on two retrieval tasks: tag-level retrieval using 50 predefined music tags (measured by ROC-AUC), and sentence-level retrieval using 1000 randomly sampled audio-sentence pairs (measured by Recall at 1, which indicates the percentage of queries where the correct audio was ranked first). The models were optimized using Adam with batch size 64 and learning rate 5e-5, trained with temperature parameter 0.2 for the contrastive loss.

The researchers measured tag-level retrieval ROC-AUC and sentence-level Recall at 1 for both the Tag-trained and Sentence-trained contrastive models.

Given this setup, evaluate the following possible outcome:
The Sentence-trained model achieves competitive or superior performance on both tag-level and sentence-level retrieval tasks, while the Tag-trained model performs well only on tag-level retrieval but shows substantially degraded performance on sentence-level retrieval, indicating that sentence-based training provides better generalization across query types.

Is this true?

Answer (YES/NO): NO